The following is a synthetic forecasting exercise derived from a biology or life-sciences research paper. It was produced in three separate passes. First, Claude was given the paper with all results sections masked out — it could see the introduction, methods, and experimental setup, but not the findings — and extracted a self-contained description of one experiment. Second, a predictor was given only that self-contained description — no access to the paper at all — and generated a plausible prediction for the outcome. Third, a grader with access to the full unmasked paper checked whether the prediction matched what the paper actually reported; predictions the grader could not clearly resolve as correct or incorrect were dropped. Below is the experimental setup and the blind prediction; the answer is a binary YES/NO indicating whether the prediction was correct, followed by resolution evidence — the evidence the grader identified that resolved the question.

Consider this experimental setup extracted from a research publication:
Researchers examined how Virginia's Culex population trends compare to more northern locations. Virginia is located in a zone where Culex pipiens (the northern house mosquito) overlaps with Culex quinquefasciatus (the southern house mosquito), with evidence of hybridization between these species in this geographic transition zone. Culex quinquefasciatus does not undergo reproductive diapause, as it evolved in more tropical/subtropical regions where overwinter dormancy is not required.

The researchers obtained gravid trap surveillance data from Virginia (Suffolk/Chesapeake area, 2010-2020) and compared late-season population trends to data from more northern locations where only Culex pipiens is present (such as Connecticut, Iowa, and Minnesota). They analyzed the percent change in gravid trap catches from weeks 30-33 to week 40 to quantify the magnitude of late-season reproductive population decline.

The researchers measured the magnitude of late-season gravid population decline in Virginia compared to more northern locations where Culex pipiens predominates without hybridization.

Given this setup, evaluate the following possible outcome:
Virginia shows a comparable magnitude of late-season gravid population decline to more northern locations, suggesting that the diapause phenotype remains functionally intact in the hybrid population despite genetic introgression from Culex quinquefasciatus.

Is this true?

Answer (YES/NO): NO